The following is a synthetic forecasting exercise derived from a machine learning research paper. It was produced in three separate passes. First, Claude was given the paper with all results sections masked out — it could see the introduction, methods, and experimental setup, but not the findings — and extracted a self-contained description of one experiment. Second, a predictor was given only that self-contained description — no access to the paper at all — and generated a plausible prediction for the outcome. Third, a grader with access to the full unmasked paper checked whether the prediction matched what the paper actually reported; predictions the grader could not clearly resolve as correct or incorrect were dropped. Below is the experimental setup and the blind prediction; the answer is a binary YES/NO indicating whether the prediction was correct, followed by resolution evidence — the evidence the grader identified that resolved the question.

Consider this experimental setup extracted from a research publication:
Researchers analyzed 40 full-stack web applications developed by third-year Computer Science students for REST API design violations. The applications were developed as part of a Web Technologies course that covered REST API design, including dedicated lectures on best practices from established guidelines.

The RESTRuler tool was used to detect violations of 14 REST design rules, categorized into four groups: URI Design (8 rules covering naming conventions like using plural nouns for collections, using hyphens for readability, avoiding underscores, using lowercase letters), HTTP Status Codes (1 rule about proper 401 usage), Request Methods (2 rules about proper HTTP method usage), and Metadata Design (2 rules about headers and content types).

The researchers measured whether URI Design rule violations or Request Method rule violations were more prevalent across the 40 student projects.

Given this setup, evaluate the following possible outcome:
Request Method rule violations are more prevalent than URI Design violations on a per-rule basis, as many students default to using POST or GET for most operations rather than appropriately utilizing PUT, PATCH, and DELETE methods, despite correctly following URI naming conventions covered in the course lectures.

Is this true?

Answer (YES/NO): NO